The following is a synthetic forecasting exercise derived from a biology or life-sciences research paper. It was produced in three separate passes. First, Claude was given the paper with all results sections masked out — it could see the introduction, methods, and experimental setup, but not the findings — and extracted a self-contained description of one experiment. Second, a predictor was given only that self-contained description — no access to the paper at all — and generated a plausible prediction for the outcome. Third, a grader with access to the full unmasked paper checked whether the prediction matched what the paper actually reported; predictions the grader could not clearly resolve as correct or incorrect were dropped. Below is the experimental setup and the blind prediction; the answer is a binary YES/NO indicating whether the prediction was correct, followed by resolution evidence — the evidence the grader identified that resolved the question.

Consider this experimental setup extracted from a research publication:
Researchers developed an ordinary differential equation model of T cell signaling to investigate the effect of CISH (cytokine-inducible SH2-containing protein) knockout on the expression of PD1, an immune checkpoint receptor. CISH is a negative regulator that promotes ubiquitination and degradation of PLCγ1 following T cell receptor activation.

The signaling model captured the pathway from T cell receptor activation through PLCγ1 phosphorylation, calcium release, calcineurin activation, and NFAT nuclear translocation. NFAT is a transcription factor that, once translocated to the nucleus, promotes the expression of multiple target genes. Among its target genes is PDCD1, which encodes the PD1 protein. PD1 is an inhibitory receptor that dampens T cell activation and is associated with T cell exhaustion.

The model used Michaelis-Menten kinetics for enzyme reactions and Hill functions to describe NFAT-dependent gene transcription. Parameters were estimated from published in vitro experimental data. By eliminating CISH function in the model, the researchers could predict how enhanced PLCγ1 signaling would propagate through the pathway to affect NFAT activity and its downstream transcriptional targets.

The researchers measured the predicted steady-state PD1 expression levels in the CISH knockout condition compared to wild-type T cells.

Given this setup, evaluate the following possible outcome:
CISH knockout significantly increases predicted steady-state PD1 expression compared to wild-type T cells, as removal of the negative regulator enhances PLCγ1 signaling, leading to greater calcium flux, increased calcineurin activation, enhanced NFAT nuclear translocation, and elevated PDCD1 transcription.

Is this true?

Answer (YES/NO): YES